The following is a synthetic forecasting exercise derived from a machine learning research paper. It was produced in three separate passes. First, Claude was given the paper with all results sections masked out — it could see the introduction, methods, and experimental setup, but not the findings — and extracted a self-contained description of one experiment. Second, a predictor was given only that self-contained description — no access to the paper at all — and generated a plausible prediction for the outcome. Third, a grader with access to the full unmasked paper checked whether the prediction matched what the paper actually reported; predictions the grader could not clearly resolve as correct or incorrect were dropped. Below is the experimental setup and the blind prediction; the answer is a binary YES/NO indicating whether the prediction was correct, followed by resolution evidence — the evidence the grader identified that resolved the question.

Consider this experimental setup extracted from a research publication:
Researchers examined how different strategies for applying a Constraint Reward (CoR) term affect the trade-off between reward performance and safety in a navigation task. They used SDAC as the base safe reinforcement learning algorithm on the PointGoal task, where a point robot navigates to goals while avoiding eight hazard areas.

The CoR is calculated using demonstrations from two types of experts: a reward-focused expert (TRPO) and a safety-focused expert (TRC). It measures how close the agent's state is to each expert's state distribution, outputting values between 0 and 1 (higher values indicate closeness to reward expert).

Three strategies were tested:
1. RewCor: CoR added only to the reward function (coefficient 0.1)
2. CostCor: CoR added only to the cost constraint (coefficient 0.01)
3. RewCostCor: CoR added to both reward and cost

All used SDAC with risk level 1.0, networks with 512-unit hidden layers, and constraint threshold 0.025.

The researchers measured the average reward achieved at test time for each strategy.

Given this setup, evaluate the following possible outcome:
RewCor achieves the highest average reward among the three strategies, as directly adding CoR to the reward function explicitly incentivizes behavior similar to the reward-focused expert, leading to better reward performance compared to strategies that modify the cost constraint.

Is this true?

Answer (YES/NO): YES